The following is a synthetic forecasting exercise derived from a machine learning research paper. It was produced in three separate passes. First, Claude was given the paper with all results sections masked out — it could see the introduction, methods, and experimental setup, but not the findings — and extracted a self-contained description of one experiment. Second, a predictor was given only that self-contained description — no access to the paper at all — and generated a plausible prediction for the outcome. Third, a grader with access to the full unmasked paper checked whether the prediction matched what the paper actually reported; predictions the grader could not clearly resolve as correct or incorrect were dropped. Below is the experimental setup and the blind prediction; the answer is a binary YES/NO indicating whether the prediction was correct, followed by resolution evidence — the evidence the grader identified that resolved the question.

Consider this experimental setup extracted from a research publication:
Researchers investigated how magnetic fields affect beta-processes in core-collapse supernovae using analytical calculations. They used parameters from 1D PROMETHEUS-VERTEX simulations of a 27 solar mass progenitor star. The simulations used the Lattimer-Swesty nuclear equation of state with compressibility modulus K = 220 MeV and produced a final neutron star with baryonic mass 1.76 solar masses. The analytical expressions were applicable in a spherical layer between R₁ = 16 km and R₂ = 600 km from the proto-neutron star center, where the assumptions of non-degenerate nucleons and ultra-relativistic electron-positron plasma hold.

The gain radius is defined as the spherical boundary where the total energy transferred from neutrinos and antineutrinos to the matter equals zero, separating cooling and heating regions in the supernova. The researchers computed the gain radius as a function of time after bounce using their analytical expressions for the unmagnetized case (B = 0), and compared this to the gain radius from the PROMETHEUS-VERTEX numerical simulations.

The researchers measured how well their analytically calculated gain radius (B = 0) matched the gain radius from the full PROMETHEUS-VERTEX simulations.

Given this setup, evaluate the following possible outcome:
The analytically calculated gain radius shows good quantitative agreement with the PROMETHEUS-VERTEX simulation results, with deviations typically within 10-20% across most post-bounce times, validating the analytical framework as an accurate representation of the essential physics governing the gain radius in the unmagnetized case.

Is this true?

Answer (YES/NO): NO